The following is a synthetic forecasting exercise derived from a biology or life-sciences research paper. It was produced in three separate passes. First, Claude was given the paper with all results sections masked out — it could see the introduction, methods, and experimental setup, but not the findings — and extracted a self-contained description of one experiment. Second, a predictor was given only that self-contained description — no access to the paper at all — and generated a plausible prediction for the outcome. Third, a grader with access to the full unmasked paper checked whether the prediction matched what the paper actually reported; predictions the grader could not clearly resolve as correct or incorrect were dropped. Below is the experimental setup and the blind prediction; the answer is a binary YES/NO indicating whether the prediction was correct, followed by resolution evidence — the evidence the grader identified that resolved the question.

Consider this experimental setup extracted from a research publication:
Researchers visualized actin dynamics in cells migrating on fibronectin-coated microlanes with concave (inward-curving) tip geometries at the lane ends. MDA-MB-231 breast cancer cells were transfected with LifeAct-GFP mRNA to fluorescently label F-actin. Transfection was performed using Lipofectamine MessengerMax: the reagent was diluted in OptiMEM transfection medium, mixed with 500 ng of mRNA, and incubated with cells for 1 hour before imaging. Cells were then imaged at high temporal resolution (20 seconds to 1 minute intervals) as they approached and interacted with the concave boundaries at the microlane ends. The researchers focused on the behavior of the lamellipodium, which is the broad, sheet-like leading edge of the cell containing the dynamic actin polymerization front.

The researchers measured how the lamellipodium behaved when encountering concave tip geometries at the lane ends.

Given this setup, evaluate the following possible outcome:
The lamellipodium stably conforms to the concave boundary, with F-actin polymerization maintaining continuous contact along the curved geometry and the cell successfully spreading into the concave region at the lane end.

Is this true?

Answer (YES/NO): NO